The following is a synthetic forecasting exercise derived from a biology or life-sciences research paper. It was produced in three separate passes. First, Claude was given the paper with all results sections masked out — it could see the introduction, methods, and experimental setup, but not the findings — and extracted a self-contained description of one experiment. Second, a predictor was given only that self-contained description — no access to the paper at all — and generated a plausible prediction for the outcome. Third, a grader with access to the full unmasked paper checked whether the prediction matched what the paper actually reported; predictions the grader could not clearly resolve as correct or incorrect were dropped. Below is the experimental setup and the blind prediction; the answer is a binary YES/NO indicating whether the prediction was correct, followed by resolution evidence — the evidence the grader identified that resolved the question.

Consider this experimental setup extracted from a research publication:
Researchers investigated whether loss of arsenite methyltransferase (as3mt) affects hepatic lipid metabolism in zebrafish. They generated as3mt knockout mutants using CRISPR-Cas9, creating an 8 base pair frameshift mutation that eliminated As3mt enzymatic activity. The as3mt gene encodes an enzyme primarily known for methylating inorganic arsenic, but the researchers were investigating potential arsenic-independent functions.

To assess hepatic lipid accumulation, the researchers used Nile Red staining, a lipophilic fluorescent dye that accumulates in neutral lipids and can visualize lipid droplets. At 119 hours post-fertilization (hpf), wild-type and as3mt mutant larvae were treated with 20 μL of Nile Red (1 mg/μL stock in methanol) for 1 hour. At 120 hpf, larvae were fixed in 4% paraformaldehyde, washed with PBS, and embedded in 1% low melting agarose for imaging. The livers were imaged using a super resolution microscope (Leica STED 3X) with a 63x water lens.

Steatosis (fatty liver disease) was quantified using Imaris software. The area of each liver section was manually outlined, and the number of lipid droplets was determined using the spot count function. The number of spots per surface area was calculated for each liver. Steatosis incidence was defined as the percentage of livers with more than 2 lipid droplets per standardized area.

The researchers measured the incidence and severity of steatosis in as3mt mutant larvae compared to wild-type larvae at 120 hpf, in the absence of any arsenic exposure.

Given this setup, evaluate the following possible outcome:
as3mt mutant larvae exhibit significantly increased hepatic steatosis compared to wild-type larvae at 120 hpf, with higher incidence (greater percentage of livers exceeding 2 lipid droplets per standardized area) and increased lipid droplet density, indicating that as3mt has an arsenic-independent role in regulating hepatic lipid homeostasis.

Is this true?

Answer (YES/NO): YES